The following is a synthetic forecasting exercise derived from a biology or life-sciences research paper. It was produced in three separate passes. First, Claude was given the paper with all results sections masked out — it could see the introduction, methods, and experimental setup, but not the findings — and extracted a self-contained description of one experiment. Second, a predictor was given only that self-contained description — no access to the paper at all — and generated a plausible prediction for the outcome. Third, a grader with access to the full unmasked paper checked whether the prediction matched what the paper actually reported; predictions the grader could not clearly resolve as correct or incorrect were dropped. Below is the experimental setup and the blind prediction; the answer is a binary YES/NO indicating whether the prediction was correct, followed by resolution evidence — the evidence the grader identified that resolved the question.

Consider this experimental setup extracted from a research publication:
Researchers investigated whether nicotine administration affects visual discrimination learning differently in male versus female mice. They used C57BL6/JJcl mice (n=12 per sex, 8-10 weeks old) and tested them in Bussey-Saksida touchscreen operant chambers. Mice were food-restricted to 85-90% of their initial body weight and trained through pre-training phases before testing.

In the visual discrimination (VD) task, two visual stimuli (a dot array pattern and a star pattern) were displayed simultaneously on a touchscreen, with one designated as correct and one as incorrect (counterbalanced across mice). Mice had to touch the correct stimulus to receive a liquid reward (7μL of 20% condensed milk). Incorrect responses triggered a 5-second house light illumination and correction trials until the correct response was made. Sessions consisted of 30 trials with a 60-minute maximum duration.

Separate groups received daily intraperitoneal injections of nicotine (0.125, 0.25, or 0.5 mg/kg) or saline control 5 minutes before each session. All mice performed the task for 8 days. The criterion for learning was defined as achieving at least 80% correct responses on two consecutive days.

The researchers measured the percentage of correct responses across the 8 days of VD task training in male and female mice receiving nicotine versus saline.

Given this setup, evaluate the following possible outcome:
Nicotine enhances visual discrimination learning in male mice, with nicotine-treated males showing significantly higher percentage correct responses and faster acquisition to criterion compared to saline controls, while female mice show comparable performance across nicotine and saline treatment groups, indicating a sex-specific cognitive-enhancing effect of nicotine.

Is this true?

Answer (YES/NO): NO